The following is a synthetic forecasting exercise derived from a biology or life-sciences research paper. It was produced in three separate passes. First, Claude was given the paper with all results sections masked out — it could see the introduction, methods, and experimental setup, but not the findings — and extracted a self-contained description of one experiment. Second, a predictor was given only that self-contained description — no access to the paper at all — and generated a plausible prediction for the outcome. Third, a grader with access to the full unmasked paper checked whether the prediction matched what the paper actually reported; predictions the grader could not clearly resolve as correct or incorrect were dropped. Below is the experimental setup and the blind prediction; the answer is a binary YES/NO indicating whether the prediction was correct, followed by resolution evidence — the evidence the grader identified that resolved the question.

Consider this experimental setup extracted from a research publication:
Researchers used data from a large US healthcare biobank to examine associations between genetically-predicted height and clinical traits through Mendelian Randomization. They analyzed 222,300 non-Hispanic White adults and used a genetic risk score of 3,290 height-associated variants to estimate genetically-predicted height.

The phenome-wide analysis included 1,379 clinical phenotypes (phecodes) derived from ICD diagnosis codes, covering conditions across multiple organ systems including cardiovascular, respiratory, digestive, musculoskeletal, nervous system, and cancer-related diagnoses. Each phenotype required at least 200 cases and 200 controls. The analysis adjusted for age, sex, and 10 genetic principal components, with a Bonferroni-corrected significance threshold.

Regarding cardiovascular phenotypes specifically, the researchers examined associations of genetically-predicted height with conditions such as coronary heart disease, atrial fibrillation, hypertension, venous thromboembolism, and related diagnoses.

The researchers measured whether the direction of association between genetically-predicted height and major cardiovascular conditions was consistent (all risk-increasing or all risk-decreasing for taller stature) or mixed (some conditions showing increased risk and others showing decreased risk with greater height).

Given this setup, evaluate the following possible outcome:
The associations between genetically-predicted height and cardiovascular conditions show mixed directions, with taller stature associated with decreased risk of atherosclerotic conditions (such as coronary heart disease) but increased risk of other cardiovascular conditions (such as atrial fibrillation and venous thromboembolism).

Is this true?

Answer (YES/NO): YES